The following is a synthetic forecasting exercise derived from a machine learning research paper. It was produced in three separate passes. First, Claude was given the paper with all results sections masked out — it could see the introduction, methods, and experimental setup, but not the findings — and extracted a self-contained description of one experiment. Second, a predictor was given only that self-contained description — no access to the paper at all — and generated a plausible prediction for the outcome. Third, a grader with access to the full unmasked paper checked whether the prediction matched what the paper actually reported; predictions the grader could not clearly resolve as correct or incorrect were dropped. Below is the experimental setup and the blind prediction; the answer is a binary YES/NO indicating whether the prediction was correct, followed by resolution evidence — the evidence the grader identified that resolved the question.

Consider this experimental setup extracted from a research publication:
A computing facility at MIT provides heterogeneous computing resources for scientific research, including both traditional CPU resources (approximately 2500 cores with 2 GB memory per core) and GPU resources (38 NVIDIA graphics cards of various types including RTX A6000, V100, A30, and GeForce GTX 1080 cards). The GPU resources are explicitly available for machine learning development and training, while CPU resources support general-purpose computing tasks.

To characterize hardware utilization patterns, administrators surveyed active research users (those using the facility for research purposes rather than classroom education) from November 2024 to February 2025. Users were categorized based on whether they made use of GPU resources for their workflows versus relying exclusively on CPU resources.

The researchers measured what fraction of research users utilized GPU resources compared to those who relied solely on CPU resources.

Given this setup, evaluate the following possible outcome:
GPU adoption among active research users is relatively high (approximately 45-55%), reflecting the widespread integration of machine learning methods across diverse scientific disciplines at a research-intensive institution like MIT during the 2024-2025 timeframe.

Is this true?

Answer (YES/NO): NO